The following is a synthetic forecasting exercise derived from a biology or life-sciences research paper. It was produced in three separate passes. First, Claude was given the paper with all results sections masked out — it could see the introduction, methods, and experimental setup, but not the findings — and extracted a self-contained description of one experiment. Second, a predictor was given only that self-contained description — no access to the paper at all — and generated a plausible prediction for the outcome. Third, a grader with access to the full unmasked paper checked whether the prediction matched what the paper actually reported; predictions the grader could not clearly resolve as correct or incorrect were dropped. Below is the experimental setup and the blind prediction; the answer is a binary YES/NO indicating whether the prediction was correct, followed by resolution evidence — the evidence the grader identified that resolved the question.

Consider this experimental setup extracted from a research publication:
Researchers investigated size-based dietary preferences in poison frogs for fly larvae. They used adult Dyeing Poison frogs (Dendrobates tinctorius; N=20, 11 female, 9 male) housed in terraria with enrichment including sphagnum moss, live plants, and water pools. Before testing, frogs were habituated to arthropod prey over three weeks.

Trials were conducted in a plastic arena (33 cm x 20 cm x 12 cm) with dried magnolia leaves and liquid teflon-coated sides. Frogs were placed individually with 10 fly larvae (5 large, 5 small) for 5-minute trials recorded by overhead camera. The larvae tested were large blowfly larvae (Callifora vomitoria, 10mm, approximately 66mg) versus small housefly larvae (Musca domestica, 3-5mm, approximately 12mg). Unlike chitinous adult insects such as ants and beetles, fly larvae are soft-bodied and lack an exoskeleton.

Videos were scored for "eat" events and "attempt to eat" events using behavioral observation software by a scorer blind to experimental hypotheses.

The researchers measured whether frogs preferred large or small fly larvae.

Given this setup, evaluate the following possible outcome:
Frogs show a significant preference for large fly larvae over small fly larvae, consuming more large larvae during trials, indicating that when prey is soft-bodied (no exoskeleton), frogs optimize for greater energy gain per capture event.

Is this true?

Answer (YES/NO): NO